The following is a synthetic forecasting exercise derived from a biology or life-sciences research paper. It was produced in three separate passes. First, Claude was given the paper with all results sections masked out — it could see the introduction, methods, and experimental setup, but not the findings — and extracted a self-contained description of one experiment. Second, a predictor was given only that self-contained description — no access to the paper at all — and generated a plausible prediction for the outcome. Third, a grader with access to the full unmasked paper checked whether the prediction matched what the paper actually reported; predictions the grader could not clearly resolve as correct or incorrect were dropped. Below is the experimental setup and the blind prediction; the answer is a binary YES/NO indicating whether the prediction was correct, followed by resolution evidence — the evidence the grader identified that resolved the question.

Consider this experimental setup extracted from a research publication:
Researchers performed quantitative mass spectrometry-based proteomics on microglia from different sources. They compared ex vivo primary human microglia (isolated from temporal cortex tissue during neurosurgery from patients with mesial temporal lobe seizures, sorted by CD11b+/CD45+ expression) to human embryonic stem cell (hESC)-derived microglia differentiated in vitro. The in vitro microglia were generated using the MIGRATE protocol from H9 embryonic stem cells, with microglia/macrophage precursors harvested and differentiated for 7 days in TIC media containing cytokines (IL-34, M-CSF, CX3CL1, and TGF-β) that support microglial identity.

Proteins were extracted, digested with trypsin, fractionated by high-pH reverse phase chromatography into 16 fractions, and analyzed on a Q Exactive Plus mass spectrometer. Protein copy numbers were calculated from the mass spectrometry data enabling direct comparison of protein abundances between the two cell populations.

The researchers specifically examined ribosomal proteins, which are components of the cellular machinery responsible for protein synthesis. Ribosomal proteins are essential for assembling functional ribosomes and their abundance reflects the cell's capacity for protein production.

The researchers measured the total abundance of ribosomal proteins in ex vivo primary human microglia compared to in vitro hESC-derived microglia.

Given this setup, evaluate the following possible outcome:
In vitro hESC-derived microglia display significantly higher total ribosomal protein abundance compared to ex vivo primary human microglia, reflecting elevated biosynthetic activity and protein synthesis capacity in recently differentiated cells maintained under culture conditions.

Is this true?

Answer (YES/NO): YES